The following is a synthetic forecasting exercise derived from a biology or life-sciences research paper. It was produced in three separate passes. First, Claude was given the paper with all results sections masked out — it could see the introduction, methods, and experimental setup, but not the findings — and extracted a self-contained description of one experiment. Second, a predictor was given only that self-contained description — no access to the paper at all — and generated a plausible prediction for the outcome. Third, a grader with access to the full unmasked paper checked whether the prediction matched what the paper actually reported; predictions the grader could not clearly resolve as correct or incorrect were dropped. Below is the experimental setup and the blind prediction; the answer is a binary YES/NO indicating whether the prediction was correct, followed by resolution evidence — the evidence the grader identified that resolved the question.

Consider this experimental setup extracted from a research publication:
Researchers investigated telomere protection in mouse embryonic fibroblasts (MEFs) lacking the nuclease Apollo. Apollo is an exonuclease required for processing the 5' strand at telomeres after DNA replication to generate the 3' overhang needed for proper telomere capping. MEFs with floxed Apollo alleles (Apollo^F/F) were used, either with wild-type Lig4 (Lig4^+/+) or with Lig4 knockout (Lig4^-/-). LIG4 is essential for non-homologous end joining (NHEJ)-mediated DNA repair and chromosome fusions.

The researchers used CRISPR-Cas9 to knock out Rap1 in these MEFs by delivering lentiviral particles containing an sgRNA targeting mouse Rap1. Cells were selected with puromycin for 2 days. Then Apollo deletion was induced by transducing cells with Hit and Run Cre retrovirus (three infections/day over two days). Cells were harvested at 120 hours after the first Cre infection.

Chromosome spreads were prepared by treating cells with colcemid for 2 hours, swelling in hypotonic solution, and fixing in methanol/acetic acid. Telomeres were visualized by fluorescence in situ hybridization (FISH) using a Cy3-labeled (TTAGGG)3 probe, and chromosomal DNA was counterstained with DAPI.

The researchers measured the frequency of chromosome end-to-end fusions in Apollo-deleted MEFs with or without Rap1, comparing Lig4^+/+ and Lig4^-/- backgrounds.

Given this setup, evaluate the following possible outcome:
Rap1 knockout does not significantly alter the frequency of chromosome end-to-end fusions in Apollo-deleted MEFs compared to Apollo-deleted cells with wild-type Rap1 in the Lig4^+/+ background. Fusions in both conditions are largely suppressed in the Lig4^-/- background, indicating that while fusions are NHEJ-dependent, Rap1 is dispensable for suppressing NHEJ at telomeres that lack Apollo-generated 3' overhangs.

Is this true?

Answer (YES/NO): NO